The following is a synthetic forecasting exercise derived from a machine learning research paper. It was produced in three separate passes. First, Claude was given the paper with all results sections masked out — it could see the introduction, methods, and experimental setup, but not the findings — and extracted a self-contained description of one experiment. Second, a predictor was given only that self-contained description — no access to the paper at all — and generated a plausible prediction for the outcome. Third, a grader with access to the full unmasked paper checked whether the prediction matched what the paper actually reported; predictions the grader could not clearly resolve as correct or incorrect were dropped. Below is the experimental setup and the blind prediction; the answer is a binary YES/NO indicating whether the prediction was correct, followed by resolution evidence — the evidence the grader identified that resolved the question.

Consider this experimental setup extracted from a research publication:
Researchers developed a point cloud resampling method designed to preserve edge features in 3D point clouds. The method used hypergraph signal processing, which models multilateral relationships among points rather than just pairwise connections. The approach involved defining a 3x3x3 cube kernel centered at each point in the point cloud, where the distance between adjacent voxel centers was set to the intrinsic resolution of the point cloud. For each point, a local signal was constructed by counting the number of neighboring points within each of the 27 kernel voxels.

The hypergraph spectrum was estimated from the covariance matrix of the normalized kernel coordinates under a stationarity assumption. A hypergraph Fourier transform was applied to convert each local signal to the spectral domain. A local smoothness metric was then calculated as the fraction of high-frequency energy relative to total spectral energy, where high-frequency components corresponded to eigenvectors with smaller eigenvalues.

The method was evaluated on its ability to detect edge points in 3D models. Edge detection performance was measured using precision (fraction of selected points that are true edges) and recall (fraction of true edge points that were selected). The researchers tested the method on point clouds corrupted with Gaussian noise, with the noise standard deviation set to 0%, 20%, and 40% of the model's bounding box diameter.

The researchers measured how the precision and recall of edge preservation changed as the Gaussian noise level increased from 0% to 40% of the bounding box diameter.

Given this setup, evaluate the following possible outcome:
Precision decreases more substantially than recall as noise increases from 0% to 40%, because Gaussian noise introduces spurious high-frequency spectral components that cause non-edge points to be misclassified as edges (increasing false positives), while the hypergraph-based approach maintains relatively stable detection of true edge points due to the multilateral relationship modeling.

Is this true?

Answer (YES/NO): NO